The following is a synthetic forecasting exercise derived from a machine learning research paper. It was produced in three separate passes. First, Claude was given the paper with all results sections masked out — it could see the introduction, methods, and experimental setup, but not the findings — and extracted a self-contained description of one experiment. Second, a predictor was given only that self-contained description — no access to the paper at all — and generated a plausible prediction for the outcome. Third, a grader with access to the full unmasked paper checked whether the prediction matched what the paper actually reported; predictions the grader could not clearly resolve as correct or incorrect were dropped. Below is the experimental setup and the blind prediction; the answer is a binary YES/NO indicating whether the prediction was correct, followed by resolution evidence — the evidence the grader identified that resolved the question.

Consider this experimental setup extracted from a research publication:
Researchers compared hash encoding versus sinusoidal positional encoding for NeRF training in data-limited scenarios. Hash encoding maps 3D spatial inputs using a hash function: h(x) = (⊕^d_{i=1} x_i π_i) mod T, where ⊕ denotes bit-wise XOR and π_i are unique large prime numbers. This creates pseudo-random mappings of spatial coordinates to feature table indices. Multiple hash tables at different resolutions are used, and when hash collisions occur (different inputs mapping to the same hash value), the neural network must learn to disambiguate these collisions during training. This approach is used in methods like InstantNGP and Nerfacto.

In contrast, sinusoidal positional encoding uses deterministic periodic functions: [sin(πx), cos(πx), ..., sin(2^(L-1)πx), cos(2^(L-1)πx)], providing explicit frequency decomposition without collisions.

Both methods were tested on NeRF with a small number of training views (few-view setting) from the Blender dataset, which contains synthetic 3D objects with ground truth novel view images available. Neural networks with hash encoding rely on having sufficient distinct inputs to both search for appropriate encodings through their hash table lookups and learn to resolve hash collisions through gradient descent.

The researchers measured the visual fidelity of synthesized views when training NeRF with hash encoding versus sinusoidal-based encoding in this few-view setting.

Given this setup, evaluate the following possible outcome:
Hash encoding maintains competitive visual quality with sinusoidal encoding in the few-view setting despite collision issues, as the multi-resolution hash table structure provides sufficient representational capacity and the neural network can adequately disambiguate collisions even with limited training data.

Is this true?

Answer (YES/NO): NO